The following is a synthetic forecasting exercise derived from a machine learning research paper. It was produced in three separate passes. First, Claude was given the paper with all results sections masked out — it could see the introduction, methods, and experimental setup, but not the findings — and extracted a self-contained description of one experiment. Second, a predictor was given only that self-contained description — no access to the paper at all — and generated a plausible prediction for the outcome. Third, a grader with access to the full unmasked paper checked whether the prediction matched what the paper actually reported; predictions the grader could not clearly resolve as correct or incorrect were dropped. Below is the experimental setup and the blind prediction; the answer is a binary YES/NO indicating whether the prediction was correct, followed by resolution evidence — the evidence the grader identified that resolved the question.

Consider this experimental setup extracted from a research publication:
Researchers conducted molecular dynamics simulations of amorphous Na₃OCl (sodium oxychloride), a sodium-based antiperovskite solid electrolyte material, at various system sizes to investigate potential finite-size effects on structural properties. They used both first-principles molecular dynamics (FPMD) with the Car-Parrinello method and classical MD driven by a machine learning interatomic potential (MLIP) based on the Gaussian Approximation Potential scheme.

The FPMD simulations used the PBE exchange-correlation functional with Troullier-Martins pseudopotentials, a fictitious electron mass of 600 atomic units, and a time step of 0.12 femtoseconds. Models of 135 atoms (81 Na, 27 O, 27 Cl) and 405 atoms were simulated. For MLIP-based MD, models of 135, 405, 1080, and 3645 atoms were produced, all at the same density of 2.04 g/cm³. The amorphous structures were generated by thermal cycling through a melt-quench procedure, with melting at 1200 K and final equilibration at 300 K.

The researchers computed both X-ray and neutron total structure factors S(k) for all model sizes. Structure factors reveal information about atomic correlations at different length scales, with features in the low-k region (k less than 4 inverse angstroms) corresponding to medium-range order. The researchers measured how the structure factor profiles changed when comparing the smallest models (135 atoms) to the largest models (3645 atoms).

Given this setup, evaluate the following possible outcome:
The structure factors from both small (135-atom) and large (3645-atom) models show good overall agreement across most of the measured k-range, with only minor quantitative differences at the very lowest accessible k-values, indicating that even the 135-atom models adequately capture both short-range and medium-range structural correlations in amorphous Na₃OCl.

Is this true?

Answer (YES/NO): NO